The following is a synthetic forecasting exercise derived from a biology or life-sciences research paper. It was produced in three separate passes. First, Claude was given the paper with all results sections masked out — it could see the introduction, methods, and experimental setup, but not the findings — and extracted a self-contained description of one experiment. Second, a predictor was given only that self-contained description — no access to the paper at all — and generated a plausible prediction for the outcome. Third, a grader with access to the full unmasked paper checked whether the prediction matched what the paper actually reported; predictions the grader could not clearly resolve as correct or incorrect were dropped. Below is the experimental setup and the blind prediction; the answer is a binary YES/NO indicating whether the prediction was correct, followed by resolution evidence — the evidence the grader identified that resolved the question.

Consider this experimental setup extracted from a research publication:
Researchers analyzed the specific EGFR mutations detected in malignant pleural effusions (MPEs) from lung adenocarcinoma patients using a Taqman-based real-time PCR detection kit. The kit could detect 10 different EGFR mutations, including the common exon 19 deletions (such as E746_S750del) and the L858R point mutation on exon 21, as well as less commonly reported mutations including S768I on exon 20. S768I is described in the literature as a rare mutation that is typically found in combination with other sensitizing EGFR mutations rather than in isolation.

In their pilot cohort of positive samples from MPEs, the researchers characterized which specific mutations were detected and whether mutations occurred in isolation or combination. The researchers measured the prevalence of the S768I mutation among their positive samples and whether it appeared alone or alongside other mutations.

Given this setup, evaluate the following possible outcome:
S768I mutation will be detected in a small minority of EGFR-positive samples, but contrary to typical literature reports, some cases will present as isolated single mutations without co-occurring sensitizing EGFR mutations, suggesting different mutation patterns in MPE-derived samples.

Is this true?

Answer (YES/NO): NO